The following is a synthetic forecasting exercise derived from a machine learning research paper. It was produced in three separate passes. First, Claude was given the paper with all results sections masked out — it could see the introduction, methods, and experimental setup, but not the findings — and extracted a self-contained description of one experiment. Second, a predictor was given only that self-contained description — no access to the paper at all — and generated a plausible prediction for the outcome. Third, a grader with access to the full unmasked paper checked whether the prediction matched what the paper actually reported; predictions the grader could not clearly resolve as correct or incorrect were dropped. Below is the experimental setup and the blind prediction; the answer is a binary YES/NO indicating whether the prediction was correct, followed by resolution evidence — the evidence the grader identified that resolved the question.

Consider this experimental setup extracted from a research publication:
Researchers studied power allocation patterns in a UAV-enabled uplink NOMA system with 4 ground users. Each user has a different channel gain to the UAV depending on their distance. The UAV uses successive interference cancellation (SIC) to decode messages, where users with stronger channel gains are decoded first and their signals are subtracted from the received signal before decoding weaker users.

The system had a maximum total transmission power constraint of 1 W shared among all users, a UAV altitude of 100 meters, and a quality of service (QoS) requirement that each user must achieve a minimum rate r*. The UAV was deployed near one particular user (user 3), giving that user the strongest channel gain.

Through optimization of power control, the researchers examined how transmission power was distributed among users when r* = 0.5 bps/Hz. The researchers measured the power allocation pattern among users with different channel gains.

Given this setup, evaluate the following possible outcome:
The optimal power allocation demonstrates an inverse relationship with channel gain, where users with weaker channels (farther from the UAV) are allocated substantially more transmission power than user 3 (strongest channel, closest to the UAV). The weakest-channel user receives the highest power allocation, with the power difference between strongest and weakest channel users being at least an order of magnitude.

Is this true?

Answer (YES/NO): NO